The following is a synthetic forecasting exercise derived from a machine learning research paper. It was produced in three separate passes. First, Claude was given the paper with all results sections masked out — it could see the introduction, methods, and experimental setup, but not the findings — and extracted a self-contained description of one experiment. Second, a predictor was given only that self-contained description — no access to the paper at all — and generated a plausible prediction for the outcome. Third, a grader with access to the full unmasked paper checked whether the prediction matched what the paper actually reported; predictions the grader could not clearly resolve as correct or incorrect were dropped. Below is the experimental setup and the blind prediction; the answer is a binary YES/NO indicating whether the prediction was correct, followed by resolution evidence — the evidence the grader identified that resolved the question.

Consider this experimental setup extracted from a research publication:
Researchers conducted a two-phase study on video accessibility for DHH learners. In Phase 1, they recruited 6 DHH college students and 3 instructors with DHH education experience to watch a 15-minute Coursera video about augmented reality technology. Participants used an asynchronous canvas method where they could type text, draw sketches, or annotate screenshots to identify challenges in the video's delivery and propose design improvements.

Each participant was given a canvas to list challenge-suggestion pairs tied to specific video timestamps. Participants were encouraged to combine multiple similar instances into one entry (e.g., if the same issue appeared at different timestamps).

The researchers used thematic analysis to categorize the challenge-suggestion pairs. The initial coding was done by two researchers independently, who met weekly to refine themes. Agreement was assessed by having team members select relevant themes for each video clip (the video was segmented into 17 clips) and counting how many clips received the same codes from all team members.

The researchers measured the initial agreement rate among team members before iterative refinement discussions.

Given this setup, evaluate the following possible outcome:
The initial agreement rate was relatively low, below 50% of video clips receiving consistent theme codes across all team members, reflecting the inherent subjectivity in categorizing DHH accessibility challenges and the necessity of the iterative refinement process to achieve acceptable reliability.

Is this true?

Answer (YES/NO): NO